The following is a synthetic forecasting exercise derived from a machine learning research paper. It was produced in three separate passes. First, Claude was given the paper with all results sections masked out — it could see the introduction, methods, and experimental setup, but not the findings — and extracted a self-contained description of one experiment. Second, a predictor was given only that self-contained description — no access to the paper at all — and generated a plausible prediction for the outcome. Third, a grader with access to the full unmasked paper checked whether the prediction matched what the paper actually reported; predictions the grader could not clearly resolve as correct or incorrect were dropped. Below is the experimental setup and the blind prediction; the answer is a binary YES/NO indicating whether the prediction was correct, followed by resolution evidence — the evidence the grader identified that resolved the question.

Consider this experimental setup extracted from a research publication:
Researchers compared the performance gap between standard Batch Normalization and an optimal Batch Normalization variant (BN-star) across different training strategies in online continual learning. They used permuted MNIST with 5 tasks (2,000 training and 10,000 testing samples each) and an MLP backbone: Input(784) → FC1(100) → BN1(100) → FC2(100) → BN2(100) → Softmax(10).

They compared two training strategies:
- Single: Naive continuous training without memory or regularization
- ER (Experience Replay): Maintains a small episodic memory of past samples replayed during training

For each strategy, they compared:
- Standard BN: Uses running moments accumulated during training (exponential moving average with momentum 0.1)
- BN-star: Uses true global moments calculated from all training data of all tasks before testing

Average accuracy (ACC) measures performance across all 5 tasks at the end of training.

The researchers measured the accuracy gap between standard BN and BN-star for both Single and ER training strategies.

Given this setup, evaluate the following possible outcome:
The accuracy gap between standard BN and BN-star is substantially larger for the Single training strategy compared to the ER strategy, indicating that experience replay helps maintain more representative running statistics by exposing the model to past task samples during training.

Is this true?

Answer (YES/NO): YES